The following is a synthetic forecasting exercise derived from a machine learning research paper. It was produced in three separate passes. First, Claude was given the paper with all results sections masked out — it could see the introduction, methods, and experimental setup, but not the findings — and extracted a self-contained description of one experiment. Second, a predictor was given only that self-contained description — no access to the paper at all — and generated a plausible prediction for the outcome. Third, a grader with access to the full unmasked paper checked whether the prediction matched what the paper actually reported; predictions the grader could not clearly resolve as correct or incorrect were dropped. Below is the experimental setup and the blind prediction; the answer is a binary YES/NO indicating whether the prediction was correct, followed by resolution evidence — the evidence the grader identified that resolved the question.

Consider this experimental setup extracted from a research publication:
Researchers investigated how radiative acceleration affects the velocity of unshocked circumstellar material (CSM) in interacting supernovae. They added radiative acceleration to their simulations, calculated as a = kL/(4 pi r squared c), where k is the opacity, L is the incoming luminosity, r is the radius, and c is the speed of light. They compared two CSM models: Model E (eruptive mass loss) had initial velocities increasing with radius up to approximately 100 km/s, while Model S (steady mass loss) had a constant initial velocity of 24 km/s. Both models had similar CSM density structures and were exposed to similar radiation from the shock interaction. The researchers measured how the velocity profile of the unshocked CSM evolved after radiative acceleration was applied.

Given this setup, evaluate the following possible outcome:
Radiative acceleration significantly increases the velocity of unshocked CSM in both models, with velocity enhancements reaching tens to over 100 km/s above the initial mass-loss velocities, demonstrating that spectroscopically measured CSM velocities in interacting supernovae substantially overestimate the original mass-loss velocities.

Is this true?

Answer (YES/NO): NO